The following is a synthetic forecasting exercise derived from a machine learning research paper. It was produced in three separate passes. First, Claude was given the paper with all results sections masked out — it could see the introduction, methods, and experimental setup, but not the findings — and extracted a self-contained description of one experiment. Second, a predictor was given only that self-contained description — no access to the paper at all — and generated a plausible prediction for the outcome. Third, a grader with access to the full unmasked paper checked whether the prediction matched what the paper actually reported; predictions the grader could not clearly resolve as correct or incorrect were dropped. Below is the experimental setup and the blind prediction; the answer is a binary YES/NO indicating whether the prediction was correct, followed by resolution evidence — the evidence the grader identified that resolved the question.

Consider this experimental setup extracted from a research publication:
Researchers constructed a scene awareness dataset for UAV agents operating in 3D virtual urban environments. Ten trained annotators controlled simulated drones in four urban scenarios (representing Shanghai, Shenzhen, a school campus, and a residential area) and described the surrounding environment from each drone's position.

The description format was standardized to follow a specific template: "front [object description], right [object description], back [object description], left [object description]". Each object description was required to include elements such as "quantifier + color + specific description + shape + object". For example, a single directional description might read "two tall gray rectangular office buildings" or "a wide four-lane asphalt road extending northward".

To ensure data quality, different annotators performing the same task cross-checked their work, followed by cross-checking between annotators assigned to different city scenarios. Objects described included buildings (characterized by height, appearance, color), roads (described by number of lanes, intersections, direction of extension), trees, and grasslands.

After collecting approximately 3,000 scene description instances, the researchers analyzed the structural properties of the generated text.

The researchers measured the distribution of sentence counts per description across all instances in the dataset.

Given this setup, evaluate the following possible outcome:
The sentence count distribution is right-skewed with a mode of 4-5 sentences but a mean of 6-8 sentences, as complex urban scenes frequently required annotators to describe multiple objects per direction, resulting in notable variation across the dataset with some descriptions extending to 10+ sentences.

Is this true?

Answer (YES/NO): NO